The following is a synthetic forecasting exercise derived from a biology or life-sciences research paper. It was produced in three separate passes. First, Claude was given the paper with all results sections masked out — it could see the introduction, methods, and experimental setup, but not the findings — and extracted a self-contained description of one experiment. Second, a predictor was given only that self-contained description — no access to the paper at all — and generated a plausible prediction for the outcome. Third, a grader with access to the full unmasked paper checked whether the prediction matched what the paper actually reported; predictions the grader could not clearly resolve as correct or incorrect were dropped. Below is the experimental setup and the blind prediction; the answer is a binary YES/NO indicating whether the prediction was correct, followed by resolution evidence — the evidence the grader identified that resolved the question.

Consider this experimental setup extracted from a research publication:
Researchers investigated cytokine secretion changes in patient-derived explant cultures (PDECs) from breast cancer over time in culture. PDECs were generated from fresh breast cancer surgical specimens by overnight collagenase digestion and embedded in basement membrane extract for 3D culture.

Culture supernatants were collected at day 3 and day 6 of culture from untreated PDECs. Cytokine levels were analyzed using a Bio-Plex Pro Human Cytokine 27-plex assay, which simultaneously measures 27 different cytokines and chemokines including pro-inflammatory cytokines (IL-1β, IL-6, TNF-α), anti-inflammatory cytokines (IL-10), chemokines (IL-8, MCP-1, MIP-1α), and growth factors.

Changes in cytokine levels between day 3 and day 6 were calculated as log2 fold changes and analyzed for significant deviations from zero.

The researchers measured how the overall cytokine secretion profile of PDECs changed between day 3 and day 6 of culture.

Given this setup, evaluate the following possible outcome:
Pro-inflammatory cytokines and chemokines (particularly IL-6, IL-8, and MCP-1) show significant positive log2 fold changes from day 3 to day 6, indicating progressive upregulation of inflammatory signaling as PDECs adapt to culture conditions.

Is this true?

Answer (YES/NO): NO